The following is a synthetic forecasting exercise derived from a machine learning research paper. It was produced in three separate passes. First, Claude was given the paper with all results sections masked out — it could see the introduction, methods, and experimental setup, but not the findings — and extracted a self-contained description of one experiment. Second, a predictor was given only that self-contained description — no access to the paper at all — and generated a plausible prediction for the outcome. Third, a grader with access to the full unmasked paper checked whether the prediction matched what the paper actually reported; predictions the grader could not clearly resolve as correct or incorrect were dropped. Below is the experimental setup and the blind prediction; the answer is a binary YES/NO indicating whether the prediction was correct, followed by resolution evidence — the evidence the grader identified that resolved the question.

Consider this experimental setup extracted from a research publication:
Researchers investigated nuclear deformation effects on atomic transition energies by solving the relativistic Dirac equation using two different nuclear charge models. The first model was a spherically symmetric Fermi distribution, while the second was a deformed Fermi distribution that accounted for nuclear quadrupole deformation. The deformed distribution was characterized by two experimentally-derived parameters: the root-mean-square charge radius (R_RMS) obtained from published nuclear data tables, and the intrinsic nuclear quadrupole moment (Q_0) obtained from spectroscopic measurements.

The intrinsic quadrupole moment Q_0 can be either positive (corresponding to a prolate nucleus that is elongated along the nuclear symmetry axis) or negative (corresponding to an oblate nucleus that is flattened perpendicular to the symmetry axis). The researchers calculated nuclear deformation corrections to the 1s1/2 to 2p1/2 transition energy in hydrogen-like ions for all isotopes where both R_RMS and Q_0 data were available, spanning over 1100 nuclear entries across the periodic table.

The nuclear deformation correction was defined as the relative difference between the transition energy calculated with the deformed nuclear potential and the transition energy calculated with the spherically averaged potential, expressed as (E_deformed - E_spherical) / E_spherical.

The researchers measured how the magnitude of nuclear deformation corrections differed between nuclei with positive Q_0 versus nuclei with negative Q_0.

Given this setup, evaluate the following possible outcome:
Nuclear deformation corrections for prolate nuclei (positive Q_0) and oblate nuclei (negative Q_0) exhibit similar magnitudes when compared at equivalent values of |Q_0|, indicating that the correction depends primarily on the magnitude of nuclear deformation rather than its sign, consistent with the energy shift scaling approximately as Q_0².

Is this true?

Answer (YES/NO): NO